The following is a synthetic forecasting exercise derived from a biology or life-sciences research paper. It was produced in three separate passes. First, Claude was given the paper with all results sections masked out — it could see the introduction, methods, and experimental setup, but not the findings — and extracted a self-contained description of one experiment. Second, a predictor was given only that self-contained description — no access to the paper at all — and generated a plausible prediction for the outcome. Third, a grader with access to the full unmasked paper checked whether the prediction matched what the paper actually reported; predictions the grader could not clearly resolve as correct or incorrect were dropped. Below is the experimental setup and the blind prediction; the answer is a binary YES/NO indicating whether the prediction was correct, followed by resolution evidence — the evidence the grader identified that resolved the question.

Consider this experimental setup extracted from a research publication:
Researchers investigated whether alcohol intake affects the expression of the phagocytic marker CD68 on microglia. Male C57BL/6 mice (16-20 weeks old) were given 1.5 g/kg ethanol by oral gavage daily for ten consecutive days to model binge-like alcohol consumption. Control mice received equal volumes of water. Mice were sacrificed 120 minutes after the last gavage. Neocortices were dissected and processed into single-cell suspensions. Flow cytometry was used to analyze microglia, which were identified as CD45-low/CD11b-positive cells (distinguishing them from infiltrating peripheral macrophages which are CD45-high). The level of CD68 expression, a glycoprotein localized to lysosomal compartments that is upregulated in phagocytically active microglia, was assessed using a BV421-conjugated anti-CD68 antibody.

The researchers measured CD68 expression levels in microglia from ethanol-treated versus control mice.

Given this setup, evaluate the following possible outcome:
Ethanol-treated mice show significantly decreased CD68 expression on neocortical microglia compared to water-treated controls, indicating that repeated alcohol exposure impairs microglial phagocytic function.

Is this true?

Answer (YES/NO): NO